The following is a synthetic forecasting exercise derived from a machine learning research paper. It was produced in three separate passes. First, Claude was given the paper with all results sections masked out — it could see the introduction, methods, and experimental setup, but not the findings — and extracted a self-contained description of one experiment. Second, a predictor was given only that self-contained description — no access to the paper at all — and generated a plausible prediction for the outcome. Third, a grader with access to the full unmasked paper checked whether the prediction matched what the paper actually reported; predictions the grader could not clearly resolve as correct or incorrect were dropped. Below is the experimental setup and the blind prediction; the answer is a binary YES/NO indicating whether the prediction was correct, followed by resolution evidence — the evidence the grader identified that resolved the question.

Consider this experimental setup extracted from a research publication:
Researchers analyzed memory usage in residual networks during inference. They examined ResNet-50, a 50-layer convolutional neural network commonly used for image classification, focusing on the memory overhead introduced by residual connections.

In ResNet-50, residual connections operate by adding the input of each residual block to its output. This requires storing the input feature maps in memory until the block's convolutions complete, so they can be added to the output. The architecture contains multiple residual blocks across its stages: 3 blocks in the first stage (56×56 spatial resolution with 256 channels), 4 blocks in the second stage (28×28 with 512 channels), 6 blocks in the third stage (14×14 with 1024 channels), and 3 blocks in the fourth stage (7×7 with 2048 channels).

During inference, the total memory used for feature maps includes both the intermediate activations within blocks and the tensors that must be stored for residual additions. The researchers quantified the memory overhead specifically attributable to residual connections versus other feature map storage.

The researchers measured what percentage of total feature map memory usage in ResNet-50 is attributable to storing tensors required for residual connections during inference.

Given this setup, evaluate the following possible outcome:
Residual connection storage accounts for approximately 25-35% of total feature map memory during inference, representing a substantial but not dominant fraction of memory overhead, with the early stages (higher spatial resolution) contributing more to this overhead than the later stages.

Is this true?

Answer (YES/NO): NO